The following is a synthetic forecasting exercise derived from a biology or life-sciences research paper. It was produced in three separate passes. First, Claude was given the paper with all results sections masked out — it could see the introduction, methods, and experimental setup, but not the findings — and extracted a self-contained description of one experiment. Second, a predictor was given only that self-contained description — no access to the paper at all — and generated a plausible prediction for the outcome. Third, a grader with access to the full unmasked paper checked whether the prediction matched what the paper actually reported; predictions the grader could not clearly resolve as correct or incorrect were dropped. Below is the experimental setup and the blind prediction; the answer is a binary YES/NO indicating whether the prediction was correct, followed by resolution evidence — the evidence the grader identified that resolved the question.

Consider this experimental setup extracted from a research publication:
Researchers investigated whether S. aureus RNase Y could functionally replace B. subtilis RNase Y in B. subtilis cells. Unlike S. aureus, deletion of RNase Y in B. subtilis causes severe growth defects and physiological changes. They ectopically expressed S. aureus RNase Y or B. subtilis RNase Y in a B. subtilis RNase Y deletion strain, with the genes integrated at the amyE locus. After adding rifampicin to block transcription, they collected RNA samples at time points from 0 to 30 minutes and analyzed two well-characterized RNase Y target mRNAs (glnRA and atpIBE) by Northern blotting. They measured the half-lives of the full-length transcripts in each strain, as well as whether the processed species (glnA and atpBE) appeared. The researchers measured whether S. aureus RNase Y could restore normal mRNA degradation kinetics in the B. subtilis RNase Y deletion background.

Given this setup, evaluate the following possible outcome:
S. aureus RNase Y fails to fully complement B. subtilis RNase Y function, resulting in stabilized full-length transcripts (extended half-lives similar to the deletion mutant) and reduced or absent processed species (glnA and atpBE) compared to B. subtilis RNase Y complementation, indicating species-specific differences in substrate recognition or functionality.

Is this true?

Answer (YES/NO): NO